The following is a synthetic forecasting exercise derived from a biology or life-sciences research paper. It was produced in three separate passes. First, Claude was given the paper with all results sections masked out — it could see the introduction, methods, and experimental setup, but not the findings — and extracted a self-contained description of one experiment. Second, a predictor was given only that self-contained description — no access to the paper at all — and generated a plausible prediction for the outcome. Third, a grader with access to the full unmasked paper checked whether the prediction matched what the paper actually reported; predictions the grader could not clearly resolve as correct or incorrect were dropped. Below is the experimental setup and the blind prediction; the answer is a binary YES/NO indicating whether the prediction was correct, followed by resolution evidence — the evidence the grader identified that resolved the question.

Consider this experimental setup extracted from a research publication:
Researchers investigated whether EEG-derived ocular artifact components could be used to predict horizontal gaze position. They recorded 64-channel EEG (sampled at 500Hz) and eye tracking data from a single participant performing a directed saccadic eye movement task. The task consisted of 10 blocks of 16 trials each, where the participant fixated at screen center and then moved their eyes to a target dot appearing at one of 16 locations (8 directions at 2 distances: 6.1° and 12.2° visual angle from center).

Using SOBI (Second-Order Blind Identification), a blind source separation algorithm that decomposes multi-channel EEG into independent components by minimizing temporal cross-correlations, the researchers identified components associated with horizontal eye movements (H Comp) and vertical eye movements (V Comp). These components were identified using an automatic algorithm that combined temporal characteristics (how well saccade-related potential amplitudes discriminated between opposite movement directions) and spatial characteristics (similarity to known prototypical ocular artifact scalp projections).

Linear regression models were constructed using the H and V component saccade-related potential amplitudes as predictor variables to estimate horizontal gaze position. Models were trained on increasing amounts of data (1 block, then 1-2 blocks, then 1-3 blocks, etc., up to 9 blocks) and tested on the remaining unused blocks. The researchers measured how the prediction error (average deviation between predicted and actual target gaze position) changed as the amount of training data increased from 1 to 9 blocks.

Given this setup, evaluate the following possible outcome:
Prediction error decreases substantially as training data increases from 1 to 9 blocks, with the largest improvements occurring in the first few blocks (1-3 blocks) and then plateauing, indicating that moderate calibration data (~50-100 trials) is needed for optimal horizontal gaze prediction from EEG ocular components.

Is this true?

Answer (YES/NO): YES